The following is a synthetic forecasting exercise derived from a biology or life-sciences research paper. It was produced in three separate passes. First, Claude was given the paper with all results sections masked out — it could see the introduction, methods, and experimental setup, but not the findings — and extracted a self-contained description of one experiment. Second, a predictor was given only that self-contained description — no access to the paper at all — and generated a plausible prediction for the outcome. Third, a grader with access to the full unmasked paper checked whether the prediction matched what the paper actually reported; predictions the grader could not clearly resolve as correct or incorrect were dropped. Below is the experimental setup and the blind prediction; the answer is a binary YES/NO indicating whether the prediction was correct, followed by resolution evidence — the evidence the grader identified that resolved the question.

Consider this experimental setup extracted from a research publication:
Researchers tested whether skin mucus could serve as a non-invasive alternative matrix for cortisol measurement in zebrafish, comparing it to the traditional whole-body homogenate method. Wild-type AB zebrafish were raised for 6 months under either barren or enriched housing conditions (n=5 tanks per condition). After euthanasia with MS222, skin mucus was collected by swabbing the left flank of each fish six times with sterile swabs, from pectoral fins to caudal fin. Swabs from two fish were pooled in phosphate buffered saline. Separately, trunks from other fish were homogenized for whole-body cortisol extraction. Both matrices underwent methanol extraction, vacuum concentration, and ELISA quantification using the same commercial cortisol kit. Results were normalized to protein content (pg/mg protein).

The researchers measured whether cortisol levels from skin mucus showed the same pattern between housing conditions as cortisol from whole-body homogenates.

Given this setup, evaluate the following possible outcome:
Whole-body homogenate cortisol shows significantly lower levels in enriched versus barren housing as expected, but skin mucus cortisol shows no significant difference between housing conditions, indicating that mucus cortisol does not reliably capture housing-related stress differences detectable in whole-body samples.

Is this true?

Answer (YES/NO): NO